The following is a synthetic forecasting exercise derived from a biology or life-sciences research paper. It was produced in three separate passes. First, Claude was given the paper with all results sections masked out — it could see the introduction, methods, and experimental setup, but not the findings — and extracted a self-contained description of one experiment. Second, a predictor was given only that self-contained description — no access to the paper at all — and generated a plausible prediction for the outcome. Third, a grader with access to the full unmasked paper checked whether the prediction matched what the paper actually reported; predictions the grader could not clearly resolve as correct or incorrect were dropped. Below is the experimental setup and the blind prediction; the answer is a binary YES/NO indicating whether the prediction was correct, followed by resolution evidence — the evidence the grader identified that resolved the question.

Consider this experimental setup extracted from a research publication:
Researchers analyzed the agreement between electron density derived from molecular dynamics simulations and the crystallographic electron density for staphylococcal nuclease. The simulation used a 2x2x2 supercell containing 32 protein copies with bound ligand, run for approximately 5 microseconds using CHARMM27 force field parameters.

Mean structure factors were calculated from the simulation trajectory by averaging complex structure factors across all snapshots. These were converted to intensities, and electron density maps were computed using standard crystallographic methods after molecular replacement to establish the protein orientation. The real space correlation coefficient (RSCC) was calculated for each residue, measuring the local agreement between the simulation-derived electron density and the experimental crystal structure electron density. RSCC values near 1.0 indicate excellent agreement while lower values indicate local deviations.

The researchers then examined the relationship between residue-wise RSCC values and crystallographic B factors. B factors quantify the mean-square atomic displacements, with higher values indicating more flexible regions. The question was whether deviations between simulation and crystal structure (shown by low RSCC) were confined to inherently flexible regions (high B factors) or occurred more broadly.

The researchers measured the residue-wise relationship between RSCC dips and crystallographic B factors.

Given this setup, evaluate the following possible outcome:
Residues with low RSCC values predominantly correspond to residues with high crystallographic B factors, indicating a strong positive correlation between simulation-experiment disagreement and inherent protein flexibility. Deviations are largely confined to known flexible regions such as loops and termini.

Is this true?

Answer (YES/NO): NO